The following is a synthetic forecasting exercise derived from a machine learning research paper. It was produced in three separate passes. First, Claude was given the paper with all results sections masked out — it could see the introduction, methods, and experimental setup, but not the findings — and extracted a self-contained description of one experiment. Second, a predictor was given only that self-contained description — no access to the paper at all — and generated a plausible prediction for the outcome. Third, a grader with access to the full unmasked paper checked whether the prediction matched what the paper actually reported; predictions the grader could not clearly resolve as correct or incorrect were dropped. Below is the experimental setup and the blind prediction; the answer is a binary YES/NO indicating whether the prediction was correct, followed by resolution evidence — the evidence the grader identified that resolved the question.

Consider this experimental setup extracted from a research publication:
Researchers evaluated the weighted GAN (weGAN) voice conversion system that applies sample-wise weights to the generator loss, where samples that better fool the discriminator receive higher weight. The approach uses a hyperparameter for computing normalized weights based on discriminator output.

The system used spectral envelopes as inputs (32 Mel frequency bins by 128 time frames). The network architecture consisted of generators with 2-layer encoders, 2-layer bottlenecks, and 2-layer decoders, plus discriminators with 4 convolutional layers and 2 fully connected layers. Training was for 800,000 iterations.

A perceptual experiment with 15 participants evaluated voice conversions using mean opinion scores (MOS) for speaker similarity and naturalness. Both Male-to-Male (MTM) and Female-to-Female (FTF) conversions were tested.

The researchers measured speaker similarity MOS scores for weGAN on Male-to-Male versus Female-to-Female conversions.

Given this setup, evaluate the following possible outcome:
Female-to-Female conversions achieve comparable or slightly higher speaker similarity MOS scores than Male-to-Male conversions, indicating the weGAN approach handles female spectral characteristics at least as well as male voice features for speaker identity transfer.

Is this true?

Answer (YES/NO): NO